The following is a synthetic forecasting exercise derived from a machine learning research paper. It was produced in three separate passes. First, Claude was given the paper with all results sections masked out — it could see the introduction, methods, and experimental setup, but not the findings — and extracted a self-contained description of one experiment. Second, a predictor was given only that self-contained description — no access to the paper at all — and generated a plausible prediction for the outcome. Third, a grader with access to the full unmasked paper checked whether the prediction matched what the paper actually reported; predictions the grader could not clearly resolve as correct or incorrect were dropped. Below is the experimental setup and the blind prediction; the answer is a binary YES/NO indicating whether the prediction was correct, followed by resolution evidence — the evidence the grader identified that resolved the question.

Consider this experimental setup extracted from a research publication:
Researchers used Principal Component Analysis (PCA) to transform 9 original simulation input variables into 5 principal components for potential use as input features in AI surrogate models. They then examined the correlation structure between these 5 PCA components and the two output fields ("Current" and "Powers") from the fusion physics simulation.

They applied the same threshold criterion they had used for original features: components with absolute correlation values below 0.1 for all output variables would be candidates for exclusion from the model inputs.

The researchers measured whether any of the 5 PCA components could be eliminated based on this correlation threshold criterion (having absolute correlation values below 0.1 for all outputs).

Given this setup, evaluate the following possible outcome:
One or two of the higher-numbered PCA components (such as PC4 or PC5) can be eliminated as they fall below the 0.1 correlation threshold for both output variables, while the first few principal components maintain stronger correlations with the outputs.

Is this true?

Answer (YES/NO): NO